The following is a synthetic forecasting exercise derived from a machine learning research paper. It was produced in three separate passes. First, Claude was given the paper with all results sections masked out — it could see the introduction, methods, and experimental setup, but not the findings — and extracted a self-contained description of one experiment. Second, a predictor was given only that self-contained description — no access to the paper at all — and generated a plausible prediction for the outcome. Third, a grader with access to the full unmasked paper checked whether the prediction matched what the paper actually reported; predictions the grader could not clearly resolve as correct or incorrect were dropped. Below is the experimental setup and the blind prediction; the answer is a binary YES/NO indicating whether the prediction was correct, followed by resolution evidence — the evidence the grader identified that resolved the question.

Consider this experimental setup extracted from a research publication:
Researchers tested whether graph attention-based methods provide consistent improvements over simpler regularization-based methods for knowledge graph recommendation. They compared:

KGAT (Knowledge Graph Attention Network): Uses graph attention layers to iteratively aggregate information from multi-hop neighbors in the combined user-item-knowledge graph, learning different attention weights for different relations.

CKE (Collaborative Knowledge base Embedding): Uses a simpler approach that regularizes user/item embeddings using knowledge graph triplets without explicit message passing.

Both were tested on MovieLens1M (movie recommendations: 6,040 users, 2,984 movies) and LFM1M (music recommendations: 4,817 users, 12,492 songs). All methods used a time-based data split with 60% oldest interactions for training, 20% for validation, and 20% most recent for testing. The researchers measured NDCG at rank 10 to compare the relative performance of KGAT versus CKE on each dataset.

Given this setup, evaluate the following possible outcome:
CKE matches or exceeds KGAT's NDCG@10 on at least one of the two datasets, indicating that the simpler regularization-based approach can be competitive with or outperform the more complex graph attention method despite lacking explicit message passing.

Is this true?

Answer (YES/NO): YES